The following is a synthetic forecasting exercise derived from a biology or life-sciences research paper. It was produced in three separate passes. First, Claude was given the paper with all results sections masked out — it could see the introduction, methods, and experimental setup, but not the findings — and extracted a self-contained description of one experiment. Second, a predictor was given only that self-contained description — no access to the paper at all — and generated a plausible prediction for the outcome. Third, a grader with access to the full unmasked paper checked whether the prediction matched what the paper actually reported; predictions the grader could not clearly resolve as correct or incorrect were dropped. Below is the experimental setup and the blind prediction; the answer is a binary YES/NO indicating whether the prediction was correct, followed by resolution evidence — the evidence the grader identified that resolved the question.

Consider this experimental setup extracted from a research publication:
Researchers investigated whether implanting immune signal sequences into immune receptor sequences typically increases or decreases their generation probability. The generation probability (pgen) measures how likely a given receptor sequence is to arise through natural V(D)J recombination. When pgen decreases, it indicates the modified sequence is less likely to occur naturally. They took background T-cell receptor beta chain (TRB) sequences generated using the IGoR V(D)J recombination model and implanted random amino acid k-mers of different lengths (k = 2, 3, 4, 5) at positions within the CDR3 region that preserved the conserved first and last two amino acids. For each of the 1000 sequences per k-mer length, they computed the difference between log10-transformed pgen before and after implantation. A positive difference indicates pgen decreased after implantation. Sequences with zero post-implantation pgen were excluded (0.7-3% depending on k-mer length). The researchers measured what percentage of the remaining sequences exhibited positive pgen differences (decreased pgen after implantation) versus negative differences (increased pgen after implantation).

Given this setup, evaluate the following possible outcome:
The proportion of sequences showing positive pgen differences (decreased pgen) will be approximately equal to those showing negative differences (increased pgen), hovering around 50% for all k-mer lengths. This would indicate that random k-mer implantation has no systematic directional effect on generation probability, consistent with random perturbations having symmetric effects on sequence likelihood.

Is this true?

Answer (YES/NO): NO